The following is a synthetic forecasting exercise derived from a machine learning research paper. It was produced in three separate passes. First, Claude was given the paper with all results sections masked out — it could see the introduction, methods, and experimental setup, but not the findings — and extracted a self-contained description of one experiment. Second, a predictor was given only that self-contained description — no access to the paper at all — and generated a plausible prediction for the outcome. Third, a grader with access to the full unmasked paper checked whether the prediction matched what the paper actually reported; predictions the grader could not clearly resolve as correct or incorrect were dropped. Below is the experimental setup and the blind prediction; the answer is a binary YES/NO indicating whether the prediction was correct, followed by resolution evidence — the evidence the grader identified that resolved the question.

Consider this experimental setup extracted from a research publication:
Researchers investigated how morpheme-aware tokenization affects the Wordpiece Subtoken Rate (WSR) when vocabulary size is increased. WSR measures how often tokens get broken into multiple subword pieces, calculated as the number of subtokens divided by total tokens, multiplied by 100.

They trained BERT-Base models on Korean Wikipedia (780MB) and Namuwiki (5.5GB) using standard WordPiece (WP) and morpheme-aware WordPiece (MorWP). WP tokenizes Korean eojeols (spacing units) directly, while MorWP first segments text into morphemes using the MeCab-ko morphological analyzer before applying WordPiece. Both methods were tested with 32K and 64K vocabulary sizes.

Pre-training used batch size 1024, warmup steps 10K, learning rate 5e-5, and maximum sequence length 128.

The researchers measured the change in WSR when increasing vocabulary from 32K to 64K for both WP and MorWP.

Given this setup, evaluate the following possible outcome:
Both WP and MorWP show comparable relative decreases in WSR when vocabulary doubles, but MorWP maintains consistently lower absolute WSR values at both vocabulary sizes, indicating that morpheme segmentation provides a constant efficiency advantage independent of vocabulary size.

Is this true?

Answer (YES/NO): NO